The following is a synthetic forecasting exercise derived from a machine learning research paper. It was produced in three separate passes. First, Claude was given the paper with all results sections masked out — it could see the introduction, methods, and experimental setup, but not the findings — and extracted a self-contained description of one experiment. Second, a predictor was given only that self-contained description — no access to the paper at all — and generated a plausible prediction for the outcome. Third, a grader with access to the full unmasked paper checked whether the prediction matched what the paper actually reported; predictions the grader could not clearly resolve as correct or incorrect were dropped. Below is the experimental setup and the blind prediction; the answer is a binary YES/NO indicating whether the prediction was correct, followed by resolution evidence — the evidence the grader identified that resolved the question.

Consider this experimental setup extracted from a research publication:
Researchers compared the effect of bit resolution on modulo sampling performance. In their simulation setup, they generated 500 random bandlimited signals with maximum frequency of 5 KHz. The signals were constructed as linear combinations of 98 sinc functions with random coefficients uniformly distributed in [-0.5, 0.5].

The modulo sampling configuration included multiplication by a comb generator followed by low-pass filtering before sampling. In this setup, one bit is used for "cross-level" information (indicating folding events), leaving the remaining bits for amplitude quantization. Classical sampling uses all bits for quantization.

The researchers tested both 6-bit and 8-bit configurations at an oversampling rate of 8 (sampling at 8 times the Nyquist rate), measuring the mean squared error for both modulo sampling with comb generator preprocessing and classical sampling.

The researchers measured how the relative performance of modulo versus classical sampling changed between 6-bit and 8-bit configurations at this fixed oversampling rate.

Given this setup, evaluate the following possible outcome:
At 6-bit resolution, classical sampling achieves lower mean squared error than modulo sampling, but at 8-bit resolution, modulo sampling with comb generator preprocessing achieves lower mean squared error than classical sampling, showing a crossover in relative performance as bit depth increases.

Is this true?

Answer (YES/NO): NO